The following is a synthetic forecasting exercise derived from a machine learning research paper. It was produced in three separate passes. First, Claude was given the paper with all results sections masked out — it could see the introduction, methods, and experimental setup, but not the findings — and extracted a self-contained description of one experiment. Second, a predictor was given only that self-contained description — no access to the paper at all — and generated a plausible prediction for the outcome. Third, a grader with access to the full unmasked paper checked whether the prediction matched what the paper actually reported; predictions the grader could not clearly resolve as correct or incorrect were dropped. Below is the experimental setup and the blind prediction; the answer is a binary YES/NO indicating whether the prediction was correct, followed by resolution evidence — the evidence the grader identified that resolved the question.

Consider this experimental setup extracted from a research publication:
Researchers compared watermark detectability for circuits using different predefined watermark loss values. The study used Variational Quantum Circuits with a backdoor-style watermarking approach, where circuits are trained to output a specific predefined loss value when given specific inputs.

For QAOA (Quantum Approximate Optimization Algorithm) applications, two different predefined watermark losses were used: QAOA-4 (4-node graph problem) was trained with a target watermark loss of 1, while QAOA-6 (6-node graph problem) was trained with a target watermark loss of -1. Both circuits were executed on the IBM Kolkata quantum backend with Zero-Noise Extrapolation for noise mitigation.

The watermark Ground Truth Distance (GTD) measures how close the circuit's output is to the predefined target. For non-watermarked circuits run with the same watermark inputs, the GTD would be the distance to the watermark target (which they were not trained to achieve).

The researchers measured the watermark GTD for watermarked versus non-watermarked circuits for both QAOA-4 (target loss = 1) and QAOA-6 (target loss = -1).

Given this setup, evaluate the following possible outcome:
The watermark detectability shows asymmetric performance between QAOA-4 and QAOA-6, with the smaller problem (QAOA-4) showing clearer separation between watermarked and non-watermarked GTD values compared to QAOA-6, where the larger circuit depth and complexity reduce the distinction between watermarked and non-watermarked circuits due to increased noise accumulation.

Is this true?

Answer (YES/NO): NO